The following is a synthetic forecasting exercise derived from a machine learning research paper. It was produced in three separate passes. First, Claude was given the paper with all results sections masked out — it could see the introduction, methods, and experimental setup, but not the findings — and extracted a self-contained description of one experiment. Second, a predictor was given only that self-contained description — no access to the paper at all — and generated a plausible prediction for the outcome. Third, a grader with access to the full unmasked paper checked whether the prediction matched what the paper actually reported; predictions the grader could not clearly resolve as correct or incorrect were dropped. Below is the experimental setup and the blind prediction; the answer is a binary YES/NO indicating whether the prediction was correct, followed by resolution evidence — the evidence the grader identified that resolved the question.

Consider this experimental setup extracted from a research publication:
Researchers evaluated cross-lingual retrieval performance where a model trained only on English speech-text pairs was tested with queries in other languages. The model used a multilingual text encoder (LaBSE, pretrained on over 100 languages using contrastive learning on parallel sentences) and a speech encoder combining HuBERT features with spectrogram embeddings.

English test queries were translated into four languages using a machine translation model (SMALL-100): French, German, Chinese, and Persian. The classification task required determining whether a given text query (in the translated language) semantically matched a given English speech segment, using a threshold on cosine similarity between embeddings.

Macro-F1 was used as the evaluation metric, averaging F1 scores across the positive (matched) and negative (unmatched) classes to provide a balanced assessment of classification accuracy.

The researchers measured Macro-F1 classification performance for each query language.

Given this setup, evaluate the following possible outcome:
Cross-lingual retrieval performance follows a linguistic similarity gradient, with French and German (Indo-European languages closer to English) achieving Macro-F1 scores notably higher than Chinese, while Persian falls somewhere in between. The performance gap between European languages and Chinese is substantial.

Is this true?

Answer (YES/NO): NO